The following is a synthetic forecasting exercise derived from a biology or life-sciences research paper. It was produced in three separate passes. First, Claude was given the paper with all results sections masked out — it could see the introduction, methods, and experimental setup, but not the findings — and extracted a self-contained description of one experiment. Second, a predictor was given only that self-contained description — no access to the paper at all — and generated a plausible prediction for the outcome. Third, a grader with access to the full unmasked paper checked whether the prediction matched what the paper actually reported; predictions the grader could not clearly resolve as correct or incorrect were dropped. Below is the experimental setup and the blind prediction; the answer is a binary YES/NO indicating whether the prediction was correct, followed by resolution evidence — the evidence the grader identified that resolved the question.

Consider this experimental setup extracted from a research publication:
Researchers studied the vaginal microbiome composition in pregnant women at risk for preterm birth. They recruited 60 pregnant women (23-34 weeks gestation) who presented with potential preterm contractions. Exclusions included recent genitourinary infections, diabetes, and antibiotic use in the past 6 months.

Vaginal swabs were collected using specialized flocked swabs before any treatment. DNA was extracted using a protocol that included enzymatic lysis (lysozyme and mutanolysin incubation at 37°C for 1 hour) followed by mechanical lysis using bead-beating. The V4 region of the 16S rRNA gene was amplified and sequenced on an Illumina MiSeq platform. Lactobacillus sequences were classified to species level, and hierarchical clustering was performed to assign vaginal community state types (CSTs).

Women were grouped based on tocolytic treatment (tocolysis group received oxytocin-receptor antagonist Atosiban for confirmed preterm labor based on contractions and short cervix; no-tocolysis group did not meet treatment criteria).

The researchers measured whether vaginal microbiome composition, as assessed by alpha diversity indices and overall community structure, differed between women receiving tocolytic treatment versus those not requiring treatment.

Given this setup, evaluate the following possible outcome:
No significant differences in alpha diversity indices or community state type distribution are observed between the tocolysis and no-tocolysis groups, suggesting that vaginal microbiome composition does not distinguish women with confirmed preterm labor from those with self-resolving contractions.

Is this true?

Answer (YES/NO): YES